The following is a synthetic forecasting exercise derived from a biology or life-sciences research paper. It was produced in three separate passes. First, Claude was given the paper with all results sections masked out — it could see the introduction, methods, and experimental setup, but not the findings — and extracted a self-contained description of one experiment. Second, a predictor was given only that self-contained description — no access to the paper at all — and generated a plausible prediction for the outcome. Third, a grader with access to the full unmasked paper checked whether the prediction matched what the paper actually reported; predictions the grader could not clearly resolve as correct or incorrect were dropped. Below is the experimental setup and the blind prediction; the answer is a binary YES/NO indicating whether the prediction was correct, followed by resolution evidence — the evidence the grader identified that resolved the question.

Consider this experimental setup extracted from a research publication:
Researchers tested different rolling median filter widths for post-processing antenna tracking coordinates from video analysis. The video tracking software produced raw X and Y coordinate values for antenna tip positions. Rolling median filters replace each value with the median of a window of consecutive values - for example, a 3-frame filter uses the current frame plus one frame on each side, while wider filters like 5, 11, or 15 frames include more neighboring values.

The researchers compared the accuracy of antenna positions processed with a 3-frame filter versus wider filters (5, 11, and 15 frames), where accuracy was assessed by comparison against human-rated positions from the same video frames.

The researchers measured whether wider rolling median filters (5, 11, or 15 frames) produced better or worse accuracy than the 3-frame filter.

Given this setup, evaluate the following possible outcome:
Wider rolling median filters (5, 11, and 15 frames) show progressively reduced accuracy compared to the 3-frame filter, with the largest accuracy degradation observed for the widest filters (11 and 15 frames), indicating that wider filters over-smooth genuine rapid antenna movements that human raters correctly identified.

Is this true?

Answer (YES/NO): NO